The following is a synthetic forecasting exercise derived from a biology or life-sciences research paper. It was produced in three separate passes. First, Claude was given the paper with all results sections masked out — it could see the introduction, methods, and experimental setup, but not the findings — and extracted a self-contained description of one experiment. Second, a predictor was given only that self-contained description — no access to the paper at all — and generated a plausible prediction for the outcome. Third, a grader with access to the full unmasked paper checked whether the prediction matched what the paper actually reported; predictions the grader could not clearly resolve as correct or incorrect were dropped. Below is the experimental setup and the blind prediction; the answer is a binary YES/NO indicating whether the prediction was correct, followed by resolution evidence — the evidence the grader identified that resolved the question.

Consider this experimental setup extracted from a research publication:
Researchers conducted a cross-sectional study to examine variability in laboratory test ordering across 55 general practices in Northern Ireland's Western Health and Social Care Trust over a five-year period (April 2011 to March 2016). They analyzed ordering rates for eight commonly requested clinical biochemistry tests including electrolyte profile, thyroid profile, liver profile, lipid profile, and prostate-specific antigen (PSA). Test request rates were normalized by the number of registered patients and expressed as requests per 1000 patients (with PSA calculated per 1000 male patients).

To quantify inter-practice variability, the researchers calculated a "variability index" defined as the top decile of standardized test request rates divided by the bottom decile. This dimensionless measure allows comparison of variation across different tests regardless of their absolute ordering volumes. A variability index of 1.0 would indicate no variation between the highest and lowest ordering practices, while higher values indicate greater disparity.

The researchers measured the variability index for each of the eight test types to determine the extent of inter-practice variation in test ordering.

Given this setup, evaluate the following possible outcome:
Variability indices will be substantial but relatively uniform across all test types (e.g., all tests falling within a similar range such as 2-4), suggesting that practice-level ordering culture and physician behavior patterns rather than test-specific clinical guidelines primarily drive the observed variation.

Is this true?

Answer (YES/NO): NO